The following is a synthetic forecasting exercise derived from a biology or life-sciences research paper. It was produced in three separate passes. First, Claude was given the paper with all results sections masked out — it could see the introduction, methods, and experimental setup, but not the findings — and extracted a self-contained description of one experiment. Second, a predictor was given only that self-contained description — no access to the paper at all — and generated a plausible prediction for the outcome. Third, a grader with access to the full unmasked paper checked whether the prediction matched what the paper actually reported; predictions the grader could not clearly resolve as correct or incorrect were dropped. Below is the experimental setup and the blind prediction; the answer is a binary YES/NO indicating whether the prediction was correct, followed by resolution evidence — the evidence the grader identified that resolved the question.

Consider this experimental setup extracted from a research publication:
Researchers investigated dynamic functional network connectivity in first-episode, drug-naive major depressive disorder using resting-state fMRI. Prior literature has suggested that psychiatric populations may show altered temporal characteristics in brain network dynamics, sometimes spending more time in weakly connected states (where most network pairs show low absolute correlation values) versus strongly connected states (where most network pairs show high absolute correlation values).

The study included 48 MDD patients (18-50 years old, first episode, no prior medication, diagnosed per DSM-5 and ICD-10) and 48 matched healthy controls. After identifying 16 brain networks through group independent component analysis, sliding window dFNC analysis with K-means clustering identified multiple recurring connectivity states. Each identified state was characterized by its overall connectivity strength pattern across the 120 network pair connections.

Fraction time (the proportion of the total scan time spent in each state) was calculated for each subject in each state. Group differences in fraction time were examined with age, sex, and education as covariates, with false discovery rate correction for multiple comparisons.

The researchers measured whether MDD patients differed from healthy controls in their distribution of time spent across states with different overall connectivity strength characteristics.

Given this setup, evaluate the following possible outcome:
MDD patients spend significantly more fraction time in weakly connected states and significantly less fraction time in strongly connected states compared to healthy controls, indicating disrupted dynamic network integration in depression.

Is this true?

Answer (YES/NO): NO